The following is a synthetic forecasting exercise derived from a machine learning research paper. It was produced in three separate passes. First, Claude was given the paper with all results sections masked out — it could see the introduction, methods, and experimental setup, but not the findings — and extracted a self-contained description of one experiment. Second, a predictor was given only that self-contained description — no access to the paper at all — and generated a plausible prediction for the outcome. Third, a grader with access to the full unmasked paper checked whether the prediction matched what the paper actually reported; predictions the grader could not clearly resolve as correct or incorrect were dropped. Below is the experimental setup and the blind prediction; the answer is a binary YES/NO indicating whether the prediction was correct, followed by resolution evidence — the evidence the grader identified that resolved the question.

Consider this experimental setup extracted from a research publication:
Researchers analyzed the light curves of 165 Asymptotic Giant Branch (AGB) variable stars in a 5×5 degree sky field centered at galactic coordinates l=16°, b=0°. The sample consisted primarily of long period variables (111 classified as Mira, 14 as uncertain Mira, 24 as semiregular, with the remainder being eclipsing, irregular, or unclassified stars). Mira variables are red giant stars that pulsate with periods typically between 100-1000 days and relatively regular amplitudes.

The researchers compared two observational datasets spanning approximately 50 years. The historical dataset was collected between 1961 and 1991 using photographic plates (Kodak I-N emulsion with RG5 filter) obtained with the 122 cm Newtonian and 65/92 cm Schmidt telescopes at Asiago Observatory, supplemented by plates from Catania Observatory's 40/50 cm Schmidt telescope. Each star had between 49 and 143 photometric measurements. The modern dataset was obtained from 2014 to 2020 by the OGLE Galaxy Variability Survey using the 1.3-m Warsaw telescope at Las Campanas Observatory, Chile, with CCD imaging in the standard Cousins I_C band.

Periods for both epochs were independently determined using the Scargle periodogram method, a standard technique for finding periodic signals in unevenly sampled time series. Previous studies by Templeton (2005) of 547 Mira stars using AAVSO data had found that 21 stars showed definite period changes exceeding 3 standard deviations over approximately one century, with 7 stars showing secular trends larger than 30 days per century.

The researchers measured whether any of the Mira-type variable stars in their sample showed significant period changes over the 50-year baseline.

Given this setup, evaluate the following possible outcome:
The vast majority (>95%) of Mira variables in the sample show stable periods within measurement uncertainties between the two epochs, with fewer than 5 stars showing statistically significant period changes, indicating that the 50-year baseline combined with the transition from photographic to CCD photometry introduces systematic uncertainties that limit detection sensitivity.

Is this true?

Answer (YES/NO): NO